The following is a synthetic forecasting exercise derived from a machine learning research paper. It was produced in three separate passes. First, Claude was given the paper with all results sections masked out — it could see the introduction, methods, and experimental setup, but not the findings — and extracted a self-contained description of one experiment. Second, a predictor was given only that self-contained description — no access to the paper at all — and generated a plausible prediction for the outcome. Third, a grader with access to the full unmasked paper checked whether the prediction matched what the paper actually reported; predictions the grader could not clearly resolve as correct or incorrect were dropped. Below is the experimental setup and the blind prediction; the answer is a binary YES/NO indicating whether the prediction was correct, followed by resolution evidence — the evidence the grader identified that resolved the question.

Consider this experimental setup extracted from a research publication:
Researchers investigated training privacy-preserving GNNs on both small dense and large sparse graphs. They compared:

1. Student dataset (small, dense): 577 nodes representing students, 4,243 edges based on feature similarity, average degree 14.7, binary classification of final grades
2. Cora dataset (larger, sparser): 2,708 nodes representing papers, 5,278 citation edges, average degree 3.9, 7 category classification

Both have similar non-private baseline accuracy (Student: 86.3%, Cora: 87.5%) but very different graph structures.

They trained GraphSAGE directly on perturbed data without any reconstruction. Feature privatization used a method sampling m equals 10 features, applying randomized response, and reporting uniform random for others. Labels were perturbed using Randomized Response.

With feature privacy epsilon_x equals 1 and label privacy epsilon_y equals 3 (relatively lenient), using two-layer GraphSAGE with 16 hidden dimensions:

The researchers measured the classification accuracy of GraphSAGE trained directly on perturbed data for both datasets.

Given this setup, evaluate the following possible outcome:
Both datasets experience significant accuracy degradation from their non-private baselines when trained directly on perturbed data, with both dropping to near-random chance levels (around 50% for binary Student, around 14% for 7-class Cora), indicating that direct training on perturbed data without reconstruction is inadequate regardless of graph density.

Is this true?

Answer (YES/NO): NO